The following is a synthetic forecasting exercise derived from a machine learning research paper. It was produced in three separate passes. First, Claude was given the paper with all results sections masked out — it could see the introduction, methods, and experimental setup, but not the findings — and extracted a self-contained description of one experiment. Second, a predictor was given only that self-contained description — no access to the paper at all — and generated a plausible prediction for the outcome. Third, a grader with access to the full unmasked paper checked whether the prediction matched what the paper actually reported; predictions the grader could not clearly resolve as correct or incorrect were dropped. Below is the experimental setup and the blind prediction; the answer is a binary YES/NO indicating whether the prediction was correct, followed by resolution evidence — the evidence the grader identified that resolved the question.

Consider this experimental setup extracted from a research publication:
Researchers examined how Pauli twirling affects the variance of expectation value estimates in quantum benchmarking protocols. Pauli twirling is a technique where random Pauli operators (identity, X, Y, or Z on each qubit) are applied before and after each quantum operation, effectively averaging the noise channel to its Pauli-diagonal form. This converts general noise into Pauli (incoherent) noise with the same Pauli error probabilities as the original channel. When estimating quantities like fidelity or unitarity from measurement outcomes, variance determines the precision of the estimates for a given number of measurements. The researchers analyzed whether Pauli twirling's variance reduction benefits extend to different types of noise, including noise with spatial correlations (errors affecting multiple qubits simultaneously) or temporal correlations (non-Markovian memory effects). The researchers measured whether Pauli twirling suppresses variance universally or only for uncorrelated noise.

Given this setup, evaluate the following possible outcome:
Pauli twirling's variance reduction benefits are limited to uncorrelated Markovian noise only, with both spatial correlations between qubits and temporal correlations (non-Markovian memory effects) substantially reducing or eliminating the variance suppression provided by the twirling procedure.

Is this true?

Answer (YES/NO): NO